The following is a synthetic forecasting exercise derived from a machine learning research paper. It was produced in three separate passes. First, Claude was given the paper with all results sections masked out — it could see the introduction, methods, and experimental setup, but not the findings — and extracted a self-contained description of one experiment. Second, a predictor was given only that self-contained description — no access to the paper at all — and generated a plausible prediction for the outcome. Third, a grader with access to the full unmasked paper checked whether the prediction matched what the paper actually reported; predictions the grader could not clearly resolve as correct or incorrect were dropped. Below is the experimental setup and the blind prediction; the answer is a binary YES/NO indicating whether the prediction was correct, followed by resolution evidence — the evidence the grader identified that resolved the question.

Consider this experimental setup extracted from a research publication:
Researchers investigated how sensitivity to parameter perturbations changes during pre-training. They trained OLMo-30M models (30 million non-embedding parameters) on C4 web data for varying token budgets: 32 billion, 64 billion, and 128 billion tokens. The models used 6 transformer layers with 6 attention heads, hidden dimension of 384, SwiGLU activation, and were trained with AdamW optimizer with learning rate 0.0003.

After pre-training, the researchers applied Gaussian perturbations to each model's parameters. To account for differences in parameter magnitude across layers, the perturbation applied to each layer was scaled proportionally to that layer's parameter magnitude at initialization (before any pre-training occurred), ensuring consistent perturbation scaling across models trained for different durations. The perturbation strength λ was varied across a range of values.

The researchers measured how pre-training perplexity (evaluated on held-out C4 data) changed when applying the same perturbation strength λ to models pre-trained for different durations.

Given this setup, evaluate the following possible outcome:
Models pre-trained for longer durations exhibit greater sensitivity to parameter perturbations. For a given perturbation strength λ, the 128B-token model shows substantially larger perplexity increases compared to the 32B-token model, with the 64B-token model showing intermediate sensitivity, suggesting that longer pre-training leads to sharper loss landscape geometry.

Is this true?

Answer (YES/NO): YES